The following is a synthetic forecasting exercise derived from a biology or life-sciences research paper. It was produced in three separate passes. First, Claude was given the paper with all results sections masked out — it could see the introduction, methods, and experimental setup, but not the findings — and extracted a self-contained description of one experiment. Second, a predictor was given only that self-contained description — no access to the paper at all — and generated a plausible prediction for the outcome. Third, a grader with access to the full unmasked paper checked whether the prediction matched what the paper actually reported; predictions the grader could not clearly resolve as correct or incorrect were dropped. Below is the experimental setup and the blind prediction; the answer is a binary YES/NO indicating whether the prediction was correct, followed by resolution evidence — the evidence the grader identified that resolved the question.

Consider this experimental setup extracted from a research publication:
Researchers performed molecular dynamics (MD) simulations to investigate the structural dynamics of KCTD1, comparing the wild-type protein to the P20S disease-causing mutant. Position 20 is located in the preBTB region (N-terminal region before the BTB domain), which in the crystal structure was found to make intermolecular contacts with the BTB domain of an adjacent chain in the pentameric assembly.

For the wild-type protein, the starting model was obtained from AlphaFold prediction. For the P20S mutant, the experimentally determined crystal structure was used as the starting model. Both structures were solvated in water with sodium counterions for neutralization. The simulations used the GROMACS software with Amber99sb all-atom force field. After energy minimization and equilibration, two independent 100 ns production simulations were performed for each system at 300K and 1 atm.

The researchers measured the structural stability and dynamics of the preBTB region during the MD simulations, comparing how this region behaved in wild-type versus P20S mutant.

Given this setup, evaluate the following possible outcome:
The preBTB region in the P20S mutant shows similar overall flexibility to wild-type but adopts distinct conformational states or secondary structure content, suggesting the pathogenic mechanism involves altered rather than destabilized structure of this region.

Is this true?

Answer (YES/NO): NO